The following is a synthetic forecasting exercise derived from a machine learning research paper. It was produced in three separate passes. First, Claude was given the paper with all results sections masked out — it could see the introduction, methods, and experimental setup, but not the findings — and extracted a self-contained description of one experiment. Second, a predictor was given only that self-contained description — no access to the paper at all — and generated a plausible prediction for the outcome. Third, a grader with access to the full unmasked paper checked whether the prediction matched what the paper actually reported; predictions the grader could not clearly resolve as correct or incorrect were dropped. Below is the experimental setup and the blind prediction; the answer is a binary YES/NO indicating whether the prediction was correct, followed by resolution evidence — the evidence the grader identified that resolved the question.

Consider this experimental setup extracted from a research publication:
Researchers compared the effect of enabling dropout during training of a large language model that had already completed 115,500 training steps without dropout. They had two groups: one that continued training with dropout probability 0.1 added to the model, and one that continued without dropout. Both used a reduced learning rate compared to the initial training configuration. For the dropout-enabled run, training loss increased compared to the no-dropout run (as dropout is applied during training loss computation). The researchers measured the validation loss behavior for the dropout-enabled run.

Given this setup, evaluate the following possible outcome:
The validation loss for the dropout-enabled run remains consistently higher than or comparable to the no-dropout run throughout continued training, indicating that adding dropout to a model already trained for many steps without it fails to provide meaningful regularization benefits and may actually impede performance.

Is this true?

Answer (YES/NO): NO